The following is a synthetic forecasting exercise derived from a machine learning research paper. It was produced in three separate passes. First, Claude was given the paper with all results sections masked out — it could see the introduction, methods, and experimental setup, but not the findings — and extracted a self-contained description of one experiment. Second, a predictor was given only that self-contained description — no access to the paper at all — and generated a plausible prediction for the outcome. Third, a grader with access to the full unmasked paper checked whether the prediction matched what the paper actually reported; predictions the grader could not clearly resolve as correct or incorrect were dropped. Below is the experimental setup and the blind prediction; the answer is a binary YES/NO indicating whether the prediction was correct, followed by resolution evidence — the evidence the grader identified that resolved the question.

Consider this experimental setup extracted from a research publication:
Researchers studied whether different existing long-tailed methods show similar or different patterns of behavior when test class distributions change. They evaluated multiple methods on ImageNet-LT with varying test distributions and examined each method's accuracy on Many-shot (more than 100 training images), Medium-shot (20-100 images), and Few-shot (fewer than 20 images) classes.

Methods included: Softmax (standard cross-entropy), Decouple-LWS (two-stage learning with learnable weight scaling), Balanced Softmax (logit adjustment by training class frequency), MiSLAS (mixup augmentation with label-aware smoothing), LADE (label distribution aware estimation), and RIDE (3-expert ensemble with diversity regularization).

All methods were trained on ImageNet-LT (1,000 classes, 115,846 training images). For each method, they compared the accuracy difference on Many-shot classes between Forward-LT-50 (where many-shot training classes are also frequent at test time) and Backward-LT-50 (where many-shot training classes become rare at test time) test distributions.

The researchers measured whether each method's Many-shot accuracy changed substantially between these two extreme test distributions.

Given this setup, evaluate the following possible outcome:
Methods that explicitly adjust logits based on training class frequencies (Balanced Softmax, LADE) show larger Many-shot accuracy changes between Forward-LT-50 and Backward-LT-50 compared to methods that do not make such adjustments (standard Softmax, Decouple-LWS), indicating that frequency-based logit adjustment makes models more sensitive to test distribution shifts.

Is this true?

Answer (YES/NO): NO